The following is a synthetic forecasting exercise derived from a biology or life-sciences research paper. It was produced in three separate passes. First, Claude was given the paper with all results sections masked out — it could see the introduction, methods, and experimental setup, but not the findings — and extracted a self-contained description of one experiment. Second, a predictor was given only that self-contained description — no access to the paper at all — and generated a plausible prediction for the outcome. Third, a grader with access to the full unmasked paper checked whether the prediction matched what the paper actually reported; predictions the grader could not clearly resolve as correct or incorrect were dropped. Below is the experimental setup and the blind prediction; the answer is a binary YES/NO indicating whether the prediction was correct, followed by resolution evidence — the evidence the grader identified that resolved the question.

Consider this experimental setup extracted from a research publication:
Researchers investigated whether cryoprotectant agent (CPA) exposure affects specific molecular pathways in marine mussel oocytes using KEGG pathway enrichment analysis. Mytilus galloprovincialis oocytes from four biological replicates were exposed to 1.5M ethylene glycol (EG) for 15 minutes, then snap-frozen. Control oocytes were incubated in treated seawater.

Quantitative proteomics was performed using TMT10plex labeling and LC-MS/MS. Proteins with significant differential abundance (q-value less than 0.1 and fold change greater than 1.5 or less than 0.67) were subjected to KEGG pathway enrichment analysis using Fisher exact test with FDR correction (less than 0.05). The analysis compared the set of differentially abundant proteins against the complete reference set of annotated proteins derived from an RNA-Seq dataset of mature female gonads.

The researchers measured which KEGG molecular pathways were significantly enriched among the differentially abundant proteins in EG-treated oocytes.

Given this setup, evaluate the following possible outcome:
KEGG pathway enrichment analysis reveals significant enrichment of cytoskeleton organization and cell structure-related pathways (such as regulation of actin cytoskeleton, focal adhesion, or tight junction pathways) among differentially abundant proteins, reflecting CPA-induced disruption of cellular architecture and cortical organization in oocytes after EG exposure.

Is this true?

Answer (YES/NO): NO